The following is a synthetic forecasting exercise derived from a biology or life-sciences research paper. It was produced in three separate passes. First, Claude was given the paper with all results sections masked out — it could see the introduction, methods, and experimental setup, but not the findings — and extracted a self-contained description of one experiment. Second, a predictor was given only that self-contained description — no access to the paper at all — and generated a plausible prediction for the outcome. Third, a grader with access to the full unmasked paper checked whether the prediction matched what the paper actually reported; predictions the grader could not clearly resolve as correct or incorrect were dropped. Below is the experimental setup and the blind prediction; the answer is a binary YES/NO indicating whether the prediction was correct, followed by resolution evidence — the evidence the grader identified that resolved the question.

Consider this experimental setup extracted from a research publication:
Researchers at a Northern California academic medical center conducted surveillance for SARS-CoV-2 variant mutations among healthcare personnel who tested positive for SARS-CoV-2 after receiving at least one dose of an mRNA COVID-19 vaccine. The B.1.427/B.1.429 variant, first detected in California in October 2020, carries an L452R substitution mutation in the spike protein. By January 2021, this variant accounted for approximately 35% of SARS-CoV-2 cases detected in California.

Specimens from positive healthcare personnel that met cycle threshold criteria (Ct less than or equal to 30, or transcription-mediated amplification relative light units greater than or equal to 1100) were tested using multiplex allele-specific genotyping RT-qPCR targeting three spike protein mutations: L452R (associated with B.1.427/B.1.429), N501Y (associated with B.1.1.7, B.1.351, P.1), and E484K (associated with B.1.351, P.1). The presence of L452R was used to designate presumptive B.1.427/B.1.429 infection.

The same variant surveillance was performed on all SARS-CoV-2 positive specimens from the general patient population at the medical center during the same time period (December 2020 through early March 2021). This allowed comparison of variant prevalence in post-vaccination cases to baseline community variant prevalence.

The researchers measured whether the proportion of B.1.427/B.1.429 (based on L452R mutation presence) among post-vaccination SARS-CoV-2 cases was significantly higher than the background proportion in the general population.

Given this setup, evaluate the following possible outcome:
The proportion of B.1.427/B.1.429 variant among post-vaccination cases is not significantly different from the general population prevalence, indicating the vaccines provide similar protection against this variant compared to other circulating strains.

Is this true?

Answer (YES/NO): YES